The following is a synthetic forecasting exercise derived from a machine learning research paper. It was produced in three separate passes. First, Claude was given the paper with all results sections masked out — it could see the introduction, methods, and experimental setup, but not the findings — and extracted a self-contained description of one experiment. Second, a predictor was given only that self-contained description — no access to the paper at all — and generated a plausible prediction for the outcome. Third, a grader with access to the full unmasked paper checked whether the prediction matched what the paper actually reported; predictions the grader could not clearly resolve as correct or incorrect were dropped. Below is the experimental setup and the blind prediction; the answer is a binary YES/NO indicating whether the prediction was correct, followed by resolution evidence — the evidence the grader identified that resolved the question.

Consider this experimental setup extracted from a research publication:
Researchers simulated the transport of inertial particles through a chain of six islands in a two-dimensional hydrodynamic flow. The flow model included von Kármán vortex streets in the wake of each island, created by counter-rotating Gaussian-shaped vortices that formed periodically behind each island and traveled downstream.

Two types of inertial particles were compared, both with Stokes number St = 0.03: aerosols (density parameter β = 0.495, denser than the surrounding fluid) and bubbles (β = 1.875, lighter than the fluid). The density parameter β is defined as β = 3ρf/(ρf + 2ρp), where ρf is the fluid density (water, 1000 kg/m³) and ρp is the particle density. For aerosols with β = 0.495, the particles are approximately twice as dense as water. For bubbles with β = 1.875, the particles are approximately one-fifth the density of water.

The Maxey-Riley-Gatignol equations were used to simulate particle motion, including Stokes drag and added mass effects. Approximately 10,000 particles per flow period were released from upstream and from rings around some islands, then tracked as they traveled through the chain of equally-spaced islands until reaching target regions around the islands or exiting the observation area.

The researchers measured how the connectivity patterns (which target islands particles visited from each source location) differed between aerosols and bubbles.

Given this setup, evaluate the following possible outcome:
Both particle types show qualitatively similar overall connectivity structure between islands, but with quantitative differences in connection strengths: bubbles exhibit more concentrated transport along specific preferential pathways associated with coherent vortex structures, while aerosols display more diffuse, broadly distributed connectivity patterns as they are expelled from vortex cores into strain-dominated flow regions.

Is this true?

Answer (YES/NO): NO